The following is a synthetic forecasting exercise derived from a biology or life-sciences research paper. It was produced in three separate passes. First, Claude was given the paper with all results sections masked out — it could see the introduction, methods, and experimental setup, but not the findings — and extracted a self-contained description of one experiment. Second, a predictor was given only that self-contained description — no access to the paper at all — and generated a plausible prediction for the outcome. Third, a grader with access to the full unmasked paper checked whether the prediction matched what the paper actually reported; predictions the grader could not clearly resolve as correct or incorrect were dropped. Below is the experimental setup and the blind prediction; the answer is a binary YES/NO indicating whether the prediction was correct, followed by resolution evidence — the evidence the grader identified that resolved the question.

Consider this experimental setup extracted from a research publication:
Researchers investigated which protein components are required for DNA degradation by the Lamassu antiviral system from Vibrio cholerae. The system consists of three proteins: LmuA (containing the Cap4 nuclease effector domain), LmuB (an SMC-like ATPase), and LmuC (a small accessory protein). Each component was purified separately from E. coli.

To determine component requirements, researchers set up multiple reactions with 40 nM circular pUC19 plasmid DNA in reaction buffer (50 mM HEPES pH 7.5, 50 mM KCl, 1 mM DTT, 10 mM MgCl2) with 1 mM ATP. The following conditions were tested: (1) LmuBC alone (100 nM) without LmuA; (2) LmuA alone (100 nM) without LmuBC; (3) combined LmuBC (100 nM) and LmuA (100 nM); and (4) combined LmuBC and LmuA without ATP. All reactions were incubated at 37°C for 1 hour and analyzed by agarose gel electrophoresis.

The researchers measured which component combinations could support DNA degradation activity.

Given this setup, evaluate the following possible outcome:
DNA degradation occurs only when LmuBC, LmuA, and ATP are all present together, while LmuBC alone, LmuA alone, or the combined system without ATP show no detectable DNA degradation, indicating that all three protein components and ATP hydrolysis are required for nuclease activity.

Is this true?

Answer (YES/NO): NO